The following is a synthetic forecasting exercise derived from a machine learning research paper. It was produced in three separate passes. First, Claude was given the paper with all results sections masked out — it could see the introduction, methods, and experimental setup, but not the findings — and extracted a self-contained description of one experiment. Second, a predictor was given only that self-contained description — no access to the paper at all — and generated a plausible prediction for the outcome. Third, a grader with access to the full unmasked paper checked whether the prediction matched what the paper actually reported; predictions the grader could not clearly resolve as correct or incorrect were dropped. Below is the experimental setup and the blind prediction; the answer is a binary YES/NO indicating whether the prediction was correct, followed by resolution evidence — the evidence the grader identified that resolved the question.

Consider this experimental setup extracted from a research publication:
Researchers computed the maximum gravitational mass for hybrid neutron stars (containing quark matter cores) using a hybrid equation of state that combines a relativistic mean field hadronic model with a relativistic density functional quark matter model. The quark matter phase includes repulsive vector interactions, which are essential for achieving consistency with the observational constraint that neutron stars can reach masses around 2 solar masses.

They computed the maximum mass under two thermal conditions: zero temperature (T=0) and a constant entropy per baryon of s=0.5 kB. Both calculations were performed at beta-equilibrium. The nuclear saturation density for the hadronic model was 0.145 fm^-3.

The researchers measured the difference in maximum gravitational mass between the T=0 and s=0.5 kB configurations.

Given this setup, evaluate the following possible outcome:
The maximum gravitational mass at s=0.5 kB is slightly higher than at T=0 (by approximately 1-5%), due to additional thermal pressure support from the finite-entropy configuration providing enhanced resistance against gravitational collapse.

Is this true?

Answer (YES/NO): NO